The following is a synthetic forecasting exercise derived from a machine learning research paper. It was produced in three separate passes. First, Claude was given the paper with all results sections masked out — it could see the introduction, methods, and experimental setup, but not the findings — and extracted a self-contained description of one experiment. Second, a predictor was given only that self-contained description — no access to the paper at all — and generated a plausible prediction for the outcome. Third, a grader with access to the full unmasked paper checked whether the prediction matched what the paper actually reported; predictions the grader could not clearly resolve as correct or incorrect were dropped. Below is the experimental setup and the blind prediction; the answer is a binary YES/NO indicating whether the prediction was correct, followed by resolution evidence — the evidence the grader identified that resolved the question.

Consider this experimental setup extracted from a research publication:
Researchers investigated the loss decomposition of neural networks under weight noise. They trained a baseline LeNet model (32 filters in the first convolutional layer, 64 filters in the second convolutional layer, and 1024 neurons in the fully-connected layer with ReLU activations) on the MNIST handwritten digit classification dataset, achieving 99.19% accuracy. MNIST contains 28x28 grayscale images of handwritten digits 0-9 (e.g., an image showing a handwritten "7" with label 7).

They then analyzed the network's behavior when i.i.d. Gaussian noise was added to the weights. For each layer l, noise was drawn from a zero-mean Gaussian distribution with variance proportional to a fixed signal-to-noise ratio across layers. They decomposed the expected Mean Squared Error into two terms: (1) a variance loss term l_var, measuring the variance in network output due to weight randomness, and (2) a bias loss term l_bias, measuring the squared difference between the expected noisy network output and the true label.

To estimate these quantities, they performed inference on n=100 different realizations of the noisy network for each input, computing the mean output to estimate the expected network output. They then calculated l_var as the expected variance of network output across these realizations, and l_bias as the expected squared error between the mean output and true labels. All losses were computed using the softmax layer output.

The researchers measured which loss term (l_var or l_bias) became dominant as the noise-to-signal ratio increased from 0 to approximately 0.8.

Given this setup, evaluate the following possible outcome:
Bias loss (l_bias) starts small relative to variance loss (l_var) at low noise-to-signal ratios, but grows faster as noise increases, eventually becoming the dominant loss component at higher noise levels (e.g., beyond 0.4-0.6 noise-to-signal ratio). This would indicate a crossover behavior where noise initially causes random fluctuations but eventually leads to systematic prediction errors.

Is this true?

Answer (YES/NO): NO